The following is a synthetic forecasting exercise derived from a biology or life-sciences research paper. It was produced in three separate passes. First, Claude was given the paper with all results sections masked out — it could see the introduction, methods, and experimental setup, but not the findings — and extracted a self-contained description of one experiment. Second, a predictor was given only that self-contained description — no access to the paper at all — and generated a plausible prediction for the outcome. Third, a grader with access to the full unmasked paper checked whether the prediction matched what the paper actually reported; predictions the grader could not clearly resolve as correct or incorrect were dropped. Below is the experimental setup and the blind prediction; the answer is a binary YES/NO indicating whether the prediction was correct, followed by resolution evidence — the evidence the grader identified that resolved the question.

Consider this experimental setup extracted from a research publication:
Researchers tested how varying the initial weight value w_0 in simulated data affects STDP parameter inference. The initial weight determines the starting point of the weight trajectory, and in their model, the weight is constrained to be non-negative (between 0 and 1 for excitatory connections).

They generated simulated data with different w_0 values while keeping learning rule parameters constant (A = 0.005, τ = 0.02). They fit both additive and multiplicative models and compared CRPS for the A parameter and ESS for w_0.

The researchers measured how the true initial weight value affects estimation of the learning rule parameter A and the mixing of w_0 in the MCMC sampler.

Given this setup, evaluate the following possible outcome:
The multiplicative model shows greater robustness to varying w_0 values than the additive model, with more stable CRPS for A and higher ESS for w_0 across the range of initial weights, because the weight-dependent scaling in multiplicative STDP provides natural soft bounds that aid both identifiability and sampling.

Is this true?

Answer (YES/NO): NO